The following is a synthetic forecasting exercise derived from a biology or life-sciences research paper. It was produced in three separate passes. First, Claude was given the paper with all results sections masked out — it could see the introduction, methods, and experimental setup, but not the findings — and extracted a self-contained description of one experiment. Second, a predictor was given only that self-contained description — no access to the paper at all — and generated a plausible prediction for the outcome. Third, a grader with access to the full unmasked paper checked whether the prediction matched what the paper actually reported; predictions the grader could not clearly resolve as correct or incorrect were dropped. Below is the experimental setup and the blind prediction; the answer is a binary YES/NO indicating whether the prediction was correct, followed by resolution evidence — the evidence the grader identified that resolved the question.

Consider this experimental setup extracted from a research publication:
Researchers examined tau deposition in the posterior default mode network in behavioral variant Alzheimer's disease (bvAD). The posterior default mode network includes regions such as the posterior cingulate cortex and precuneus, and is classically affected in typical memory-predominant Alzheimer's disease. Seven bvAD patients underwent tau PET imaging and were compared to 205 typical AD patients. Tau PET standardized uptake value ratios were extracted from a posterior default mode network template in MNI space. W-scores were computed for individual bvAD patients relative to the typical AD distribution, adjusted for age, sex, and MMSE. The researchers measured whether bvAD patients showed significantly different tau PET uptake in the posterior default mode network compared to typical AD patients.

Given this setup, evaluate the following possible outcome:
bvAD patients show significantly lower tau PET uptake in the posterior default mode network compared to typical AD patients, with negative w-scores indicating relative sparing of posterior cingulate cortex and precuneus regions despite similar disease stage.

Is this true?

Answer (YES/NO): NO